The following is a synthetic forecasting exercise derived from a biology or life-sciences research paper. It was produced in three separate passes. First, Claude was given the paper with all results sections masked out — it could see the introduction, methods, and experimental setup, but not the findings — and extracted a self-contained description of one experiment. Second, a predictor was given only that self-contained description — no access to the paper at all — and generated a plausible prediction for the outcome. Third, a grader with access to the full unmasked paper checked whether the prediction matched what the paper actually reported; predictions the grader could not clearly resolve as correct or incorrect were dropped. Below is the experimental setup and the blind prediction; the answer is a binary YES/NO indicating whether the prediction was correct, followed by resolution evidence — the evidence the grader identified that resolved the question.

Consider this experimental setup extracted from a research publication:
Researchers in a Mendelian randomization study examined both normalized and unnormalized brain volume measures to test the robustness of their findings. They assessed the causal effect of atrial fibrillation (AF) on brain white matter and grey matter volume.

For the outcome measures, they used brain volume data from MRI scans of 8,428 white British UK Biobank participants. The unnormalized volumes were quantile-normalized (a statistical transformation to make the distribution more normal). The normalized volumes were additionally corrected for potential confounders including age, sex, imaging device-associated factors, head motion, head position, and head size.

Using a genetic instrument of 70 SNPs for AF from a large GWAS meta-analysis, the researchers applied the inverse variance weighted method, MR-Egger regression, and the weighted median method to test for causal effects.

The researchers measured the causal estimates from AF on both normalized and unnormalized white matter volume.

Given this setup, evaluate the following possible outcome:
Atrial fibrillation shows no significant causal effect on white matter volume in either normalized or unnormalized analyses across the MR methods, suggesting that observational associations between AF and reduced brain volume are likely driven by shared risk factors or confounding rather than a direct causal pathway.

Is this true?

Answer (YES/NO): NO